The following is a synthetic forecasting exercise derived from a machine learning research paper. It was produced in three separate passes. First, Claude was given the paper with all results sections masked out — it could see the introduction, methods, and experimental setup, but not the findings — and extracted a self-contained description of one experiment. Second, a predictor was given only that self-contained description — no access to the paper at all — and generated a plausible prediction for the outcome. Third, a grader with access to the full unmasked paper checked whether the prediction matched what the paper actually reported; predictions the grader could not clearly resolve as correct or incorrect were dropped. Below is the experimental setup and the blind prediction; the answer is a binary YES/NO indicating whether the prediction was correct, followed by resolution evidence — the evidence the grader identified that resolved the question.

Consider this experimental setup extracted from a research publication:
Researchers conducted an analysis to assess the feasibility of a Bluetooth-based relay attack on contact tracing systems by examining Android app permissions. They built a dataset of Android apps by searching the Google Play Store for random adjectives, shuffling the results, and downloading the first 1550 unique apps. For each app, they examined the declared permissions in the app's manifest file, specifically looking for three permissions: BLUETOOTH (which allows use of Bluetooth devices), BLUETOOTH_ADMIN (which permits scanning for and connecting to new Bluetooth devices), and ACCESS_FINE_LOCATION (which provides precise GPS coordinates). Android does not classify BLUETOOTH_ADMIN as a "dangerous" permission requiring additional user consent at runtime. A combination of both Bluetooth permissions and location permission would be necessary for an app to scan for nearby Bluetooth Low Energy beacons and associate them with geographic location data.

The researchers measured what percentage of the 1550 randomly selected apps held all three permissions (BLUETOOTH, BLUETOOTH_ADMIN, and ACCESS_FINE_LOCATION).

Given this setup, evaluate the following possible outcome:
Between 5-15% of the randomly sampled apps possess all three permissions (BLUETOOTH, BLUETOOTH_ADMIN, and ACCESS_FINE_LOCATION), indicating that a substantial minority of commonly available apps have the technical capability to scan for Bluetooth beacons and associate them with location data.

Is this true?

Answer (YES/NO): NO